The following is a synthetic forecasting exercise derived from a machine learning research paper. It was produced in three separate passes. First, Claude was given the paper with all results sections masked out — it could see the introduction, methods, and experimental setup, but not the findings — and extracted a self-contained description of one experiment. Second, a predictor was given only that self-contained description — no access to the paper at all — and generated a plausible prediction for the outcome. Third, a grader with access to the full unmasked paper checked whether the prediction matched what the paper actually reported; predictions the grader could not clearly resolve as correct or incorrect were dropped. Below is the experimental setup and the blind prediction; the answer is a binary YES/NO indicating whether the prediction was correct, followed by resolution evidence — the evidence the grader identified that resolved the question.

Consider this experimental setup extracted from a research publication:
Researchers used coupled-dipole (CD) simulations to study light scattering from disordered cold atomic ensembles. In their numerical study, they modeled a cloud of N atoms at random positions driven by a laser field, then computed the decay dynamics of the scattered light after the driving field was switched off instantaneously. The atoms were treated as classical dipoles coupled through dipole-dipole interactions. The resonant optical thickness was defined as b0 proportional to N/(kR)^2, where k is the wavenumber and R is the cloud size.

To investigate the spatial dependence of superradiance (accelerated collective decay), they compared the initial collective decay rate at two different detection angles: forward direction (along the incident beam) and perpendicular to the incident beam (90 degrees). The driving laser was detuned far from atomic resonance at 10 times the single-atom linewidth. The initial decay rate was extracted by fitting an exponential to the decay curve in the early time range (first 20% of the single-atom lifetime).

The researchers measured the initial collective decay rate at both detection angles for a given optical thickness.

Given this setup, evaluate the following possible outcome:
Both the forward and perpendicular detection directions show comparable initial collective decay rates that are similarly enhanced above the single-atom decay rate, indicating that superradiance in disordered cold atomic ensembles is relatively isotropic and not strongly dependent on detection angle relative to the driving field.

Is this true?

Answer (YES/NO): NO